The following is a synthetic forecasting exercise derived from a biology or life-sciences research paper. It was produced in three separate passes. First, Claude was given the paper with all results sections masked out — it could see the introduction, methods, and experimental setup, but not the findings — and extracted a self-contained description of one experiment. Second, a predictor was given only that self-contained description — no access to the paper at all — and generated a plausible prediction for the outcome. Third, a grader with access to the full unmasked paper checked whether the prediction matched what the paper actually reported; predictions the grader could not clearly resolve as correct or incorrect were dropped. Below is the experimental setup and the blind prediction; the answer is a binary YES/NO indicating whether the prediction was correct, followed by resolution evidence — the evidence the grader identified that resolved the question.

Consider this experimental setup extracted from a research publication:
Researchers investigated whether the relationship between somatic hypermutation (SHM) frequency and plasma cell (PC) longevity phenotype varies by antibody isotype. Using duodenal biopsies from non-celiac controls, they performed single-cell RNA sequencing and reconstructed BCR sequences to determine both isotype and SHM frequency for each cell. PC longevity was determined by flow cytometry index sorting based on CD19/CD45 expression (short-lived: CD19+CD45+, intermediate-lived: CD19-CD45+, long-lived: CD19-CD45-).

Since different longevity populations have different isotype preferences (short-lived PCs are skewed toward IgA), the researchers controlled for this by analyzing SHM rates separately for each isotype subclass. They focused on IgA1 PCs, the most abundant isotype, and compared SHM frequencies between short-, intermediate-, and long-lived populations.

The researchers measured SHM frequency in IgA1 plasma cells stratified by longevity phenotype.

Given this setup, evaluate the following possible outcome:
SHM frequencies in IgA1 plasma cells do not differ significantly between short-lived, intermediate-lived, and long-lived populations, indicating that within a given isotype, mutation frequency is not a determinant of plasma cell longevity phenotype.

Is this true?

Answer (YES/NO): NO